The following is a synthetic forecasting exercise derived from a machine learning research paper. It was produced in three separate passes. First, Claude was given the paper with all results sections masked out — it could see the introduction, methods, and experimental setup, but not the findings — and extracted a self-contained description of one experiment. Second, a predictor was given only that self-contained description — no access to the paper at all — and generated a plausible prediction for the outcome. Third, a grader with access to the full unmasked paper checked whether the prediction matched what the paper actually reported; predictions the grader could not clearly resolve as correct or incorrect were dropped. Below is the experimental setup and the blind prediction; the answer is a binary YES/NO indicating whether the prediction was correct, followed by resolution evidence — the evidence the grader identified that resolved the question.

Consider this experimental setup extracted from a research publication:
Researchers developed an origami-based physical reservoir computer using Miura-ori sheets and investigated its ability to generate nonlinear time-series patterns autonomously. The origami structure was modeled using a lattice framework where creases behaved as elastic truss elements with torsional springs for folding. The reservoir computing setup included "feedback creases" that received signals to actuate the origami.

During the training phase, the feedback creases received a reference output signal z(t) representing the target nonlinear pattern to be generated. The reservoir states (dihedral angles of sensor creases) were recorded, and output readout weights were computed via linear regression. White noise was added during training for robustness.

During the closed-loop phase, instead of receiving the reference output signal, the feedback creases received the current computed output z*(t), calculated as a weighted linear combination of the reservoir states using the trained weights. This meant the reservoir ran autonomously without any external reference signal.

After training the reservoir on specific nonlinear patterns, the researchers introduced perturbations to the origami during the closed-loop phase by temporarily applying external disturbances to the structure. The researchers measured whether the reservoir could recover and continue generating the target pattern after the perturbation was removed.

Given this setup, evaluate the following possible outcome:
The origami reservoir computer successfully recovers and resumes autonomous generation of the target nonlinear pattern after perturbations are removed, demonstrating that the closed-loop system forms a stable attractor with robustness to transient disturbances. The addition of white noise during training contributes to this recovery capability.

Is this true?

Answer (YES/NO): YES